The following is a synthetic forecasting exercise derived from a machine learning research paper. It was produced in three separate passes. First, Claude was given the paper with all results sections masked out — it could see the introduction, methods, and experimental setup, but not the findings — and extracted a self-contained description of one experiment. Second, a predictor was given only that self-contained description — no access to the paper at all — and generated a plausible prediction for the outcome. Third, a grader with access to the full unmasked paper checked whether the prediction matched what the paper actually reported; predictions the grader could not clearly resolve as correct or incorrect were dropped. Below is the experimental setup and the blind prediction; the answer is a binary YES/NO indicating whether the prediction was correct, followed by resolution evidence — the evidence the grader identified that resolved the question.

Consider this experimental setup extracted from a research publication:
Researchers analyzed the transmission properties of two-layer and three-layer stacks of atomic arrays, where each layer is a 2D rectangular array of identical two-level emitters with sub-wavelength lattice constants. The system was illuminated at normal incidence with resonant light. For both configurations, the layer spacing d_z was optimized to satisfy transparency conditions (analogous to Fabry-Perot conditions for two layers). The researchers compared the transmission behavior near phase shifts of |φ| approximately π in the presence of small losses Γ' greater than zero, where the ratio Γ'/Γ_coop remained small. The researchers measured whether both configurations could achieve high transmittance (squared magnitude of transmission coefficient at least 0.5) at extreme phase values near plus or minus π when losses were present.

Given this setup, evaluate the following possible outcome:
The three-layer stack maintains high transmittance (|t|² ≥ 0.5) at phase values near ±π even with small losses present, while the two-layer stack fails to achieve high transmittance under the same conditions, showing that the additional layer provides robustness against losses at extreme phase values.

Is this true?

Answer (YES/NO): YES